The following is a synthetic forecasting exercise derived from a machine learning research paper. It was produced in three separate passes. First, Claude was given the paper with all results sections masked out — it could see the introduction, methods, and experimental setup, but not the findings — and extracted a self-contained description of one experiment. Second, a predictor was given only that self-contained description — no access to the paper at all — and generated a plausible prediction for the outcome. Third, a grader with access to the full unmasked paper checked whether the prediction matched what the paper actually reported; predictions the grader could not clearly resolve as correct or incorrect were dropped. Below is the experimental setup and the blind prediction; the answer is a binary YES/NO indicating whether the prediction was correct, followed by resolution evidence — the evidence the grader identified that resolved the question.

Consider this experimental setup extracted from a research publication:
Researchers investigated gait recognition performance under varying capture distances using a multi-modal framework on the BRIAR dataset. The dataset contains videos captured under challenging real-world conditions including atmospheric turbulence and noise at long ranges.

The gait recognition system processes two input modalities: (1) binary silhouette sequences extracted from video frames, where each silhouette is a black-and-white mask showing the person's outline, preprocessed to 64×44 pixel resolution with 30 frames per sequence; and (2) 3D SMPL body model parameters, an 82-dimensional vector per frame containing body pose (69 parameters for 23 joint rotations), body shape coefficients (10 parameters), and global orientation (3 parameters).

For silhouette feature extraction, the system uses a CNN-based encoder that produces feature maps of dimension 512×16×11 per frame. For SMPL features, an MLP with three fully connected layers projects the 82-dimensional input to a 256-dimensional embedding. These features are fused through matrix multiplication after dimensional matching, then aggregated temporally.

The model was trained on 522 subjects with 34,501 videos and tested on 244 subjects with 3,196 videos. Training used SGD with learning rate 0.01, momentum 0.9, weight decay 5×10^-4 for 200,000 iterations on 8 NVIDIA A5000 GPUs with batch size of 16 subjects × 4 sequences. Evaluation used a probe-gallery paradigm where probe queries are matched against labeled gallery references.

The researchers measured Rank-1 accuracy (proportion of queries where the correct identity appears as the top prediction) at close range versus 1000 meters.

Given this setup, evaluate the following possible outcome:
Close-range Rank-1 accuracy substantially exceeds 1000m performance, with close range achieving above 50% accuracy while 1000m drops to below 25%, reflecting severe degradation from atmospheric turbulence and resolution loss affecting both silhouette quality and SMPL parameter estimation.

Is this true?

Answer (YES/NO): NO